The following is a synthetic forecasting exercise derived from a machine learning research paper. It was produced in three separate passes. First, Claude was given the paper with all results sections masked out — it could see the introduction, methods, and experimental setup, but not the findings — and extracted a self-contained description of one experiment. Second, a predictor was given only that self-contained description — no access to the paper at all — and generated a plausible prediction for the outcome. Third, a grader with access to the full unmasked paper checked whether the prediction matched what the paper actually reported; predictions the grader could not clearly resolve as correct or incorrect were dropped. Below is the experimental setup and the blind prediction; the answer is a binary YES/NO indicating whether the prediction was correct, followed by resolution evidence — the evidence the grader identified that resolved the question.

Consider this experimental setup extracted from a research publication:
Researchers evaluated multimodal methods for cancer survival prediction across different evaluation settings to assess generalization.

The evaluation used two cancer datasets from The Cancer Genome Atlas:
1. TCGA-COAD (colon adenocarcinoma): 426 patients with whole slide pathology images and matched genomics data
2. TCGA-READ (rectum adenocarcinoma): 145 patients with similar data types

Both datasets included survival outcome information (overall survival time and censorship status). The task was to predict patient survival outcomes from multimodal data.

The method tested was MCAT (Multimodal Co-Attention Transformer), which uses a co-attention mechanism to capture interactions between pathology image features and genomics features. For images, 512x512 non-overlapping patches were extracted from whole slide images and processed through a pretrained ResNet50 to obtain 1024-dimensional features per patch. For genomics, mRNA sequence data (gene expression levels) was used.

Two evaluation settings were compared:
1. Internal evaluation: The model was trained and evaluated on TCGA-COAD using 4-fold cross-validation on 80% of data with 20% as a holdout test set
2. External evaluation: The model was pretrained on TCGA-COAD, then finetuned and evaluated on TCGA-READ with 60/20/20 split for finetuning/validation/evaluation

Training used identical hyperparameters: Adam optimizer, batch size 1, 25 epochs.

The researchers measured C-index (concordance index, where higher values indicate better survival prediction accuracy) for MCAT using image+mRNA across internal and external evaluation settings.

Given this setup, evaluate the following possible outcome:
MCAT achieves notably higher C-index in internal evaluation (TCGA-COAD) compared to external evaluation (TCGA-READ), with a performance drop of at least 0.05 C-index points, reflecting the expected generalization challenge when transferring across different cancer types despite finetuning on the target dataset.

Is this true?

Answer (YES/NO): NO